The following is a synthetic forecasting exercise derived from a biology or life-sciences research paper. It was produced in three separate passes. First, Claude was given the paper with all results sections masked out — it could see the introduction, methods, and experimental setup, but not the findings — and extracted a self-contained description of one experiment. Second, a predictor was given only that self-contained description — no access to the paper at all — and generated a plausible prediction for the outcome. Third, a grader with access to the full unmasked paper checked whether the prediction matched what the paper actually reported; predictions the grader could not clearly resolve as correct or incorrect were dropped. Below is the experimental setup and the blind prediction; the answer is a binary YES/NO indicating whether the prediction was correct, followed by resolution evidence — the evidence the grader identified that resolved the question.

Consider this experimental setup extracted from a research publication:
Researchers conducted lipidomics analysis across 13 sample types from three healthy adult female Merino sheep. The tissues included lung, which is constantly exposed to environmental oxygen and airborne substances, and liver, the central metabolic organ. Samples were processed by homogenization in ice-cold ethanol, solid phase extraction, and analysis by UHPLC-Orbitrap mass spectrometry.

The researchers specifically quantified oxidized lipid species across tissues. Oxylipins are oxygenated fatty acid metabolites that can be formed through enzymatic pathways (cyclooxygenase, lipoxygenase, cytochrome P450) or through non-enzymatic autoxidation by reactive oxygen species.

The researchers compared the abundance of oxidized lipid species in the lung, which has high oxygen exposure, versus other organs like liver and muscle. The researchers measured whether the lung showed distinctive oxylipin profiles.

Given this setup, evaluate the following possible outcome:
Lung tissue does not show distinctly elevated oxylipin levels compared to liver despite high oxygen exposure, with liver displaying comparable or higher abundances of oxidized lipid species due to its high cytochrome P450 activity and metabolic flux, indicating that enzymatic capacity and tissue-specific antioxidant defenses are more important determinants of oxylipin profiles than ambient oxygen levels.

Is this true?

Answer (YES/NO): YES